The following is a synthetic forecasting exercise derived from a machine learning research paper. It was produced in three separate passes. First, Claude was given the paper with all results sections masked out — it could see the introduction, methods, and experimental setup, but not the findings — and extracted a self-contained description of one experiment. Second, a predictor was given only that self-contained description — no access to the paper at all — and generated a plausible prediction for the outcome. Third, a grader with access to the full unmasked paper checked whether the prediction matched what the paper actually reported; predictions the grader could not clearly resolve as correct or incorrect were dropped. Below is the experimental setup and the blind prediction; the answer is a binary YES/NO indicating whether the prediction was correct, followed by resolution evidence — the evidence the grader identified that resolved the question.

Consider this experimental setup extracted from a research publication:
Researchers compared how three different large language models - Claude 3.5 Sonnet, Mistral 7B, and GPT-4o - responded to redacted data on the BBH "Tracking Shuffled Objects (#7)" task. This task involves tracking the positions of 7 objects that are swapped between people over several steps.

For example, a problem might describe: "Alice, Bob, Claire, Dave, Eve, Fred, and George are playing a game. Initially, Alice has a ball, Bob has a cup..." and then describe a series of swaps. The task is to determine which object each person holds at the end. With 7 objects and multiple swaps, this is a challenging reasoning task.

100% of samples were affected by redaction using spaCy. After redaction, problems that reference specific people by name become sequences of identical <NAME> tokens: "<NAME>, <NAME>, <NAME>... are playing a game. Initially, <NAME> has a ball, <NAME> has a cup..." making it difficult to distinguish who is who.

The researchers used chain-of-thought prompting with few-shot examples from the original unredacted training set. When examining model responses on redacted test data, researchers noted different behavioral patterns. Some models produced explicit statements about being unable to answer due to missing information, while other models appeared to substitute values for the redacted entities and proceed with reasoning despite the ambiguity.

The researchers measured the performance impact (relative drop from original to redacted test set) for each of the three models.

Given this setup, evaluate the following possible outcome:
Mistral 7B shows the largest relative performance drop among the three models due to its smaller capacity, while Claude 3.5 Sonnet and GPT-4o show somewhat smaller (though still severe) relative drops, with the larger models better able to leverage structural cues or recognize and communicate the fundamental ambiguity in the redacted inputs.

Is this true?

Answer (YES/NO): NO